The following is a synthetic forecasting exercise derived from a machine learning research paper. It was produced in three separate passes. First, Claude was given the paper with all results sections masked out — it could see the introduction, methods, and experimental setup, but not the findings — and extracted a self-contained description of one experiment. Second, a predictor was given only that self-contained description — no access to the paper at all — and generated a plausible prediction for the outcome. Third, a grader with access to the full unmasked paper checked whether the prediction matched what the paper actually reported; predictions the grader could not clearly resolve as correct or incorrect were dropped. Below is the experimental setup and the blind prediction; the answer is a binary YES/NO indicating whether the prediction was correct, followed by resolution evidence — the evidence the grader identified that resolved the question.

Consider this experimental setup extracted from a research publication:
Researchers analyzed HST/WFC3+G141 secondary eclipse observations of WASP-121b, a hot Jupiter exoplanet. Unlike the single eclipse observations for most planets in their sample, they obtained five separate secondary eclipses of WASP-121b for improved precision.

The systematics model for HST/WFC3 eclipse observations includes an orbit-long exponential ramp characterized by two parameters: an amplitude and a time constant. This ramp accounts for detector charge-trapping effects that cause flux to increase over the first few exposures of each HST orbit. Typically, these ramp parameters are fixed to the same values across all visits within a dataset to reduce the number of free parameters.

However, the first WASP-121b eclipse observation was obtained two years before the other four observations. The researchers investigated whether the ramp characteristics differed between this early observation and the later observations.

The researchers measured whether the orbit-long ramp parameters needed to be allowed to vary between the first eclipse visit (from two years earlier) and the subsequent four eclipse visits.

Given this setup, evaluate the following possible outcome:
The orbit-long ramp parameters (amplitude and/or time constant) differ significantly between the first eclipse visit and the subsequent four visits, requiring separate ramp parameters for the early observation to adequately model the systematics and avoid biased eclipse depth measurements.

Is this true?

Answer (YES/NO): YES